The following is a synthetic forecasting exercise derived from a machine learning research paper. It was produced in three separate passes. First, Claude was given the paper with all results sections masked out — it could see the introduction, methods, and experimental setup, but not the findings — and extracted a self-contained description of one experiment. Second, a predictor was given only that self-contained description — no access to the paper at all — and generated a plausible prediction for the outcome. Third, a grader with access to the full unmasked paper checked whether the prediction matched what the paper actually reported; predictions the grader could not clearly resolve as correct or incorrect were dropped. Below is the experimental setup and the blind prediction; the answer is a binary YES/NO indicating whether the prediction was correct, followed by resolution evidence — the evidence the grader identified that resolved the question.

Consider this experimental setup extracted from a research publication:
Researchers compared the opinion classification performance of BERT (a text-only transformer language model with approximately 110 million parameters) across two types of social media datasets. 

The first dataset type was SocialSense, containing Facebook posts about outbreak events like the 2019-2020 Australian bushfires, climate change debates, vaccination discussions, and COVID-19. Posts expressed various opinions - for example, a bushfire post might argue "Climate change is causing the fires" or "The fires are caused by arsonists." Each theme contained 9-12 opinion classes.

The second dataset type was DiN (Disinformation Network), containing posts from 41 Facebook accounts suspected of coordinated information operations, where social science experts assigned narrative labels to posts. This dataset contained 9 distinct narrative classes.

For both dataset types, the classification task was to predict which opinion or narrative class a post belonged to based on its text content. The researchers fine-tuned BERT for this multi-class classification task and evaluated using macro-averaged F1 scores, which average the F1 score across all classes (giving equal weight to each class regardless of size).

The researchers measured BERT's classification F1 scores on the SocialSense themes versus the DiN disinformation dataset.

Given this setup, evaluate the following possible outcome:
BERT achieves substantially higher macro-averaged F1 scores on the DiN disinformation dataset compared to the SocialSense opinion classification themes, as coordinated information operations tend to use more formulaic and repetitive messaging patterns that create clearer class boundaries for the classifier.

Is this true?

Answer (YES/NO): NO